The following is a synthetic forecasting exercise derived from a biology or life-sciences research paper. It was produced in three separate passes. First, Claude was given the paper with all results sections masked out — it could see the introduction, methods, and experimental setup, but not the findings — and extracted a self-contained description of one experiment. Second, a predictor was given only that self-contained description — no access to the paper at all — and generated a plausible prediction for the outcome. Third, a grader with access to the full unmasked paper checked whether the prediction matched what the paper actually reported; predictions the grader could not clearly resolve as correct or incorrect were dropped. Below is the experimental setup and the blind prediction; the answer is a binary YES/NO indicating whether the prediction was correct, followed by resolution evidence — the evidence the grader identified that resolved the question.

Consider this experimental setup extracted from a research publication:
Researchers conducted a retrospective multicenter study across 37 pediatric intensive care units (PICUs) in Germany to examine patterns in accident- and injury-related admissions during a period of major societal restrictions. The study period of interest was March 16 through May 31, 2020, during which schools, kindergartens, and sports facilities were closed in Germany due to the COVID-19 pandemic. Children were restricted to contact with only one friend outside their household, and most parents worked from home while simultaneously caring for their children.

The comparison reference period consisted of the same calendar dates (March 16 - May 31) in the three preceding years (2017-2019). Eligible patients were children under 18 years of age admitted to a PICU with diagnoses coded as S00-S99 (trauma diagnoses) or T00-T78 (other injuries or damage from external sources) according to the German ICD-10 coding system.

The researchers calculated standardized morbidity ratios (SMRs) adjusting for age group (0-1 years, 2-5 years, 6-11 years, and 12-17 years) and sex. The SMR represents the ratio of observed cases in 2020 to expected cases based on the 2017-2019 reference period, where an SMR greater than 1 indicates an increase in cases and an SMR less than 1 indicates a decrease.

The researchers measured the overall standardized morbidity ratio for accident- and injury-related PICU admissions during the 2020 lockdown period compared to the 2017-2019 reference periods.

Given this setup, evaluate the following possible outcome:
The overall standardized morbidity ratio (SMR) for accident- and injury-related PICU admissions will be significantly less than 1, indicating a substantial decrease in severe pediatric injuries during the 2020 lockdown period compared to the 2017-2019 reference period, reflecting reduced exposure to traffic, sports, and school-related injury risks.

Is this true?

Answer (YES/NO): NO